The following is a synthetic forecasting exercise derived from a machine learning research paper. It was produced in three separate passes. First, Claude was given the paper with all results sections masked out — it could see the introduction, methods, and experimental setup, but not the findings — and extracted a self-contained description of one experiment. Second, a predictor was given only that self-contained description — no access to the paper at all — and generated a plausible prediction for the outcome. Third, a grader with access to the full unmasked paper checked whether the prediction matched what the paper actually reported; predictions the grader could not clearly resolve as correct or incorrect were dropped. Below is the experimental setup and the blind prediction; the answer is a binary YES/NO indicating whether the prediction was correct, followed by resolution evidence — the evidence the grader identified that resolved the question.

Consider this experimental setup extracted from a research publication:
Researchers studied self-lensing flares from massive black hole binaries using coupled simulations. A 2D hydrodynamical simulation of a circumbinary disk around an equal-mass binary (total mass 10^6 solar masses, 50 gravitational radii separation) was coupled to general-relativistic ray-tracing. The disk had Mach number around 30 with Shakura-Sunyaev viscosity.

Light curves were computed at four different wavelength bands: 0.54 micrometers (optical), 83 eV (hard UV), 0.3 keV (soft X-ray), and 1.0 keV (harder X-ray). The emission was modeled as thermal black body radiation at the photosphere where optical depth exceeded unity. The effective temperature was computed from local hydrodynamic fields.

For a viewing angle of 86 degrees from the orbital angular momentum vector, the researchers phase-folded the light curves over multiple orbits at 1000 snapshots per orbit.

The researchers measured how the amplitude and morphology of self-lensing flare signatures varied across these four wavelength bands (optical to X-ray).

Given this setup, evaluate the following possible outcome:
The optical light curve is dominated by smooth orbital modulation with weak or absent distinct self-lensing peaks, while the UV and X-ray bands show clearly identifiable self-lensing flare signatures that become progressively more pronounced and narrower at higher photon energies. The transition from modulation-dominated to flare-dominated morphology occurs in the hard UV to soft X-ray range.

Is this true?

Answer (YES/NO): NO